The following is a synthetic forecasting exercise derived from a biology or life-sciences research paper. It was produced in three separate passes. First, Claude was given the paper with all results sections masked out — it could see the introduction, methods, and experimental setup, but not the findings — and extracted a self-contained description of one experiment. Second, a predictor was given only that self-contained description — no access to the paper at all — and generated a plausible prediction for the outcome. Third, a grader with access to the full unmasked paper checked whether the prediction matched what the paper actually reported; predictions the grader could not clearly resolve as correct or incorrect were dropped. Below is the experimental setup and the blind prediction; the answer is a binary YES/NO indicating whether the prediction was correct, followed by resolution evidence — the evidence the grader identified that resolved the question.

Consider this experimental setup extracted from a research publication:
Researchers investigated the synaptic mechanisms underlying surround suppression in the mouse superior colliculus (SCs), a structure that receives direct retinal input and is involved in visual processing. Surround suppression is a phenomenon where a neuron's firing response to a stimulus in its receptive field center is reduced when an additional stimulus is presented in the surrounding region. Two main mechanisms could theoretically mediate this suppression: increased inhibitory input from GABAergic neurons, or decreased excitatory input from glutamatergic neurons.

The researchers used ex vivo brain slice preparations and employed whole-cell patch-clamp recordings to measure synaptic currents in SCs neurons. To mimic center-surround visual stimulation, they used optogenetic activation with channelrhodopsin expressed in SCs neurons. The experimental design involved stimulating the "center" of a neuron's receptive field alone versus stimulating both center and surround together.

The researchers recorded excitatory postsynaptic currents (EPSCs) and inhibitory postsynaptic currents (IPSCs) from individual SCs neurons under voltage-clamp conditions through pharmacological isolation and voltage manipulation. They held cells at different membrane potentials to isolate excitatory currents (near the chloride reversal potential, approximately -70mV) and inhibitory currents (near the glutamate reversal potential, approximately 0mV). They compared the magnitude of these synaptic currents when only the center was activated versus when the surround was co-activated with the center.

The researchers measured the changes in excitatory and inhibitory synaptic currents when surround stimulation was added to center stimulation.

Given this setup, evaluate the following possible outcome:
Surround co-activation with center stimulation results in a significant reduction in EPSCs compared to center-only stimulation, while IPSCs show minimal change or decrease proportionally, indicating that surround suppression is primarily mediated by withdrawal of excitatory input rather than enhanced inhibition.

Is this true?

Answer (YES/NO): YES